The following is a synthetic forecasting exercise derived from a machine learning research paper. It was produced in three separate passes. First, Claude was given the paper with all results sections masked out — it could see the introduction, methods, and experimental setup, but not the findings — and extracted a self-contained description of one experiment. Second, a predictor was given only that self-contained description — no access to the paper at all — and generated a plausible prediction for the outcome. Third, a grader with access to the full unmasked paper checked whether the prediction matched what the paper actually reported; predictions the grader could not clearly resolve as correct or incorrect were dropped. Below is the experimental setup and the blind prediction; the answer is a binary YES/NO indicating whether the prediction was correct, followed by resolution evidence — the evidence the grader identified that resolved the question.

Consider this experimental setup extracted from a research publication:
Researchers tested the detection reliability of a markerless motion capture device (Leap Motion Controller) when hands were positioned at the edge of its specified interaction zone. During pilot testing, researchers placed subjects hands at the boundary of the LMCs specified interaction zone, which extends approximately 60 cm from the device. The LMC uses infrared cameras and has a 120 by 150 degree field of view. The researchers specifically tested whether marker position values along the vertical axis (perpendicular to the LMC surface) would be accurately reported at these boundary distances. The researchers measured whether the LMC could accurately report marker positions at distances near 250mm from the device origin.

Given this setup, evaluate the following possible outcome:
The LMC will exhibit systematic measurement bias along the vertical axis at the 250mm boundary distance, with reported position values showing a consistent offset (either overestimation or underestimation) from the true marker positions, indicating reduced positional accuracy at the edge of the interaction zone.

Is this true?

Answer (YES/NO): NO